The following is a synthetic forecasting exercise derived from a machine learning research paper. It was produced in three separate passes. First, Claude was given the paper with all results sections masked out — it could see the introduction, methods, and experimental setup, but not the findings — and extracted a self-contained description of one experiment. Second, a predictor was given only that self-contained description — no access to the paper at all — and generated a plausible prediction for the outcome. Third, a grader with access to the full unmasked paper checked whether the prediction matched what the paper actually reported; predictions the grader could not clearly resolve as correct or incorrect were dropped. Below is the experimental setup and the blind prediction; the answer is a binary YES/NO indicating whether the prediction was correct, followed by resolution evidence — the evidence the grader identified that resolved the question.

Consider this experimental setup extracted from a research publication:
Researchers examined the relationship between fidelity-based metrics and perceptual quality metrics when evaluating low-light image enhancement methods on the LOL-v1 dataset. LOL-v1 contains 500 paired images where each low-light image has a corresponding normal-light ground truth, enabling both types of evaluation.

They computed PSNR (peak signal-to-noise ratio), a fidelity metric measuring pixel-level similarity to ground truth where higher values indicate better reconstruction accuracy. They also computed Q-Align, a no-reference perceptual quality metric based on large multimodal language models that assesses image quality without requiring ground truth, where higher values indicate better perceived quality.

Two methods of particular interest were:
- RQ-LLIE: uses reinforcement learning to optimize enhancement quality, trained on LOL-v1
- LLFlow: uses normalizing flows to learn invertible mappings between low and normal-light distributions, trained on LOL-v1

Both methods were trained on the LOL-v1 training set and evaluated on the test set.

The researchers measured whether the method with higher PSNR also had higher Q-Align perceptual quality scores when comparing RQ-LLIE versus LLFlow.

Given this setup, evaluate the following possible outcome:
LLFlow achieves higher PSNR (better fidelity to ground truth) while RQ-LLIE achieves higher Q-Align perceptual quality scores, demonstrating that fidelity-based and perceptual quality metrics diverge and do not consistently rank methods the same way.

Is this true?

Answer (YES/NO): NO